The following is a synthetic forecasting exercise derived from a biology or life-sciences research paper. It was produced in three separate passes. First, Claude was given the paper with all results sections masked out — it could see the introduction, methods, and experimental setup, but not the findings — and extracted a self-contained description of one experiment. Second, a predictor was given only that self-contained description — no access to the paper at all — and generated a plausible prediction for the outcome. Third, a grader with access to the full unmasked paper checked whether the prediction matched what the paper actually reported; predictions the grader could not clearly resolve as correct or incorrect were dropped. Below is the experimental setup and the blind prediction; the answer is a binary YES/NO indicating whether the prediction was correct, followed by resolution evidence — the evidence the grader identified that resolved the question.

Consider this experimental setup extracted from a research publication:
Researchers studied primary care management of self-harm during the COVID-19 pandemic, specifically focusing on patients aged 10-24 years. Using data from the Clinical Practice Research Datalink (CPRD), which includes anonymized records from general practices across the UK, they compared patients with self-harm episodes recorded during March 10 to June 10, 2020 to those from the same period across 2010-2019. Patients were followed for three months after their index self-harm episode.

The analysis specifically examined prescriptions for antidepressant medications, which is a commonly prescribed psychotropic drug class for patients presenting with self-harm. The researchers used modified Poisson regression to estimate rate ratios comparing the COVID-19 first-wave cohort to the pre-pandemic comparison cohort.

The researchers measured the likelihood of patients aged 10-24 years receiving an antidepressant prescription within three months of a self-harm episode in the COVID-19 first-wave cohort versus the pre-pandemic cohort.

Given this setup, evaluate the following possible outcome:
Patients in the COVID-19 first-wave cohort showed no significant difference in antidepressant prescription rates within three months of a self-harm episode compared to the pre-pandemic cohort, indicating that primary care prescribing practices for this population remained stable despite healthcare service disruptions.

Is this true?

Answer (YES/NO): NO